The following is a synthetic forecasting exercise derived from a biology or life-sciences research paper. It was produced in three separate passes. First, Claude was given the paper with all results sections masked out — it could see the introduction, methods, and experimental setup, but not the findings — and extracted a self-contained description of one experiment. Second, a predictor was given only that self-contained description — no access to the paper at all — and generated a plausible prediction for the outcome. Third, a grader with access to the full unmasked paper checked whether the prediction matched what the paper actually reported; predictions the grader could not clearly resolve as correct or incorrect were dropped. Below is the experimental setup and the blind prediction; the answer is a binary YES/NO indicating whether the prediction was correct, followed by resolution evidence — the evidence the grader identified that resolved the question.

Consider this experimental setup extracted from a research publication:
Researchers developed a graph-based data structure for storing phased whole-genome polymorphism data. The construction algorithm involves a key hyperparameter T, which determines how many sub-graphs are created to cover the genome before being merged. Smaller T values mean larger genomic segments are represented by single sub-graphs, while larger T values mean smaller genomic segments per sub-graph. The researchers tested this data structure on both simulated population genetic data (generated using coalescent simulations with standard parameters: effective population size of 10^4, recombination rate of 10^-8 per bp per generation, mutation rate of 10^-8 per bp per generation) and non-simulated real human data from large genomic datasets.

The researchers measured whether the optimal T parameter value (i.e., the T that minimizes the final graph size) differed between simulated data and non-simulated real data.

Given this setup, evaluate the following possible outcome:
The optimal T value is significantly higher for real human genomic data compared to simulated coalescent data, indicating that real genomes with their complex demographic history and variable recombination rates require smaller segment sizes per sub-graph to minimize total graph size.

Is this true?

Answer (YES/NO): NO